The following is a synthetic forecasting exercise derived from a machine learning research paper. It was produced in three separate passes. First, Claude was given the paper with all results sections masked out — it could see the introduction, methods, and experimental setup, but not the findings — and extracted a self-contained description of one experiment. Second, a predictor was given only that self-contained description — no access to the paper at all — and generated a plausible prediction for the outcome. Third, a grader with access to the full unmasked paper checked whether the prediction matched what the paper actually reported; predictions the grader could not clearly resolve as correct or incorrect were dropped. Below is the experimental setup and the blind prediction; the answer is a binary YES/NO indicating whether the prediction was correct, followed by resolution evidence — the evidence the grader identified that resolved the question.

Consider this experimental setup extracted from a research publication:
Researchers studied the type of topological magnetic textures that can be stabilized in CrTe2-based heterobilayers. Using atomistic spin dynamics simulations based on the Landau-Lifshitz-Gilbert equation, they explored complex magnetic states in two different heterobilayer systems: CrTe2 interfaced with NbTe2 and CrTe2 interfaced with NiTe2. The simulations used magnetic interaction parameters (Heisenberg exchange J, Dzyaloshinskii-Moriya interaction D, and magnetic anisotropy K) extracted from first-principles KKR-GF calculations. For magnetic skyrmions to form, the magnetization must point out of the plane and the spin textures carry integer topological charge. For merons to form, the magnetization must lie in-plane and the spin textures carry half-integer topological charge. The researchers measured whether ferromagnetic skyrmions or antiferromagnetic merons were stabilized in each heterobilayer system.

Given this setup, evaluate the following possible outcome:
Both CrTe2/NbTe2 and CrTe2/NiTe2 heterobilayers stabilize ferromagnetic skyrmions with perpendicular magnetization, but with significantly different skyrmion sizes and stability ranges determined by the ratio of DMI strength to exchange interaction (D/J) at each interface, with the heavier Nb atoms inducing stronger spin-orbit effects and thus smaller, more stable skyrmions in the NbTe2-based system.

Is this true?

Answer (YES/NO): NO